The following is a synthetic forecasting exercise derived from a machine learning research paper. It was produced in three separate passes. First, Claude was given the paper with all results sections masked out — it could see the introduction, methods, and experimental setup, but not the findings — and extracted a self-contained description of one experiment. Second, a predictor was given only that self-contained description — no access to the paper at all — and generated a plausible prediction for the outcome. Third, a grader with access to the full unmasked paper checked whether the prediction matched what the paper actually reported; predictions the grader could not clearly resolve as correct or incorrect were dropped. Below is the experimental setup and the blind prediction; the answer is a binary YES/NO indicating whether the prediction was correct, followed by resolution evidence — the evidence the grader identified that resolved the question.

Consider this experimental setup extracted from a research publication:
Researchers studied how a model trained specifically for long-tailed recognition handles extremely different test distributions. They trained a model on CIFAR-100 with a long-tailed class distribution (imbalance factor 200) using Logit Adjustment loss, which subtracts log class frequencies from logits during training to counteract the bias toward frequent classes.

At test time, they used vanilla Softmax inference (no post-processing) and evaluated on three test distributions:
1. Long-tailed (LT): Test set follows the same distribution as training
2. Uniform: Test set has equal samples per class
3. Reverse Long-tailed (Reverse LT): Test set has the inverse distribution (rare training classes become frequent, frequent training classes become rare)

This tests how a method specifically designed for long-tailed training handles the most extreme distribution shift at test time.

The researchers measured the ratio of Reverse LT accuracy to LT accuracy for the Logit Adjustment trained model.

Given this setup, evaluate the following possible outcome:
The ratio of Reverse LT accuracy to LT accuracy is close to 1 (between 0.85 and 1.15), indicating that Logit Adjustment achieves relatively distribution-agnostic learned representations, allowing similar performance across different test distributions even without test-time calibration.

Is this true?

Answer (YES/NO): NO